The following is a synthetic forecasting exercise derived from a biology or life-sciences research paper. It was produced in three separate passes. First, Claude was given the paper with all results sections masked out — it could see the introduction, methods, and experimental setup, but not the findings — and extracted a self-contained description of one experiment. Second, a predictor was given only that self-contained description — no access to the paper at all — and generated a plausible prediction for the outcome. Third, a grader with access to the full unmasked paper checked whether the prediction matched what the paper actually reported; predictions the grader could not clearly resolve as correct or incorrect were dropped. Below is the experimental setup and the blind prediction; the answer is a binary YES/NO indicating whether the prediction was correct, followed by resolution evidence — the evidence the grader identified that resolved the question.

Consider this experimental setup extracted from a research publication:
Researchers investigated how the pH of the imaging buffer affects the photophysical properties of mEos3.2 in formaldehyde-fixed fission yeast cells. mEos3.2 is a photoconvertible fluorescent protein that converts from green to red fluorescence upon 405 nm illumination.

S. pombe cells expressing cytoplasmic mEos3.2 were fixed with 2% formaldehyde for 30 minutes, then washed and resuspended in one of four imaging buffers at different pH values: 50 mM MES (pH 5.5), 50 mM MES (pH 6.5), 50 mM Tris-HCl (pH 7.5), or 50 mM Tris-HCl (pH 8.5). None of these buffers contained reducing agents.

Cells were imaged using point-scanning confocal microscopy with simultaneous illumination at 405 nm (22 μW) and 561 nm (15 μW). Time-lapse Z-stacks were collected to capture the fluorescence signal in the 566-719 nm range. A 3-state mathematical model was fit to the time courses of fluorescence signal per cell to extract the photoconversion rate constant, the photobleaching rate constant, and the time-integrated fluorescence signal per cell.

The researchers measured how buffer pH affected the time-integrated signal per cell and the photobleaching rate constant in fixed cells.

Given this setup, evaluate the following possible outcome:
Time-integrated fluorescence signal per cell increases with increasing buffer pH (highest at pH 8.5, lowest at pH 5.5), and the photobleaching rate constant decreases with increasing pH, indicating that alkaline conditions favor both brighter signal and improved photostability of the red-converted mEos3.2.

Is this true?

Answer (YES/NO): YES